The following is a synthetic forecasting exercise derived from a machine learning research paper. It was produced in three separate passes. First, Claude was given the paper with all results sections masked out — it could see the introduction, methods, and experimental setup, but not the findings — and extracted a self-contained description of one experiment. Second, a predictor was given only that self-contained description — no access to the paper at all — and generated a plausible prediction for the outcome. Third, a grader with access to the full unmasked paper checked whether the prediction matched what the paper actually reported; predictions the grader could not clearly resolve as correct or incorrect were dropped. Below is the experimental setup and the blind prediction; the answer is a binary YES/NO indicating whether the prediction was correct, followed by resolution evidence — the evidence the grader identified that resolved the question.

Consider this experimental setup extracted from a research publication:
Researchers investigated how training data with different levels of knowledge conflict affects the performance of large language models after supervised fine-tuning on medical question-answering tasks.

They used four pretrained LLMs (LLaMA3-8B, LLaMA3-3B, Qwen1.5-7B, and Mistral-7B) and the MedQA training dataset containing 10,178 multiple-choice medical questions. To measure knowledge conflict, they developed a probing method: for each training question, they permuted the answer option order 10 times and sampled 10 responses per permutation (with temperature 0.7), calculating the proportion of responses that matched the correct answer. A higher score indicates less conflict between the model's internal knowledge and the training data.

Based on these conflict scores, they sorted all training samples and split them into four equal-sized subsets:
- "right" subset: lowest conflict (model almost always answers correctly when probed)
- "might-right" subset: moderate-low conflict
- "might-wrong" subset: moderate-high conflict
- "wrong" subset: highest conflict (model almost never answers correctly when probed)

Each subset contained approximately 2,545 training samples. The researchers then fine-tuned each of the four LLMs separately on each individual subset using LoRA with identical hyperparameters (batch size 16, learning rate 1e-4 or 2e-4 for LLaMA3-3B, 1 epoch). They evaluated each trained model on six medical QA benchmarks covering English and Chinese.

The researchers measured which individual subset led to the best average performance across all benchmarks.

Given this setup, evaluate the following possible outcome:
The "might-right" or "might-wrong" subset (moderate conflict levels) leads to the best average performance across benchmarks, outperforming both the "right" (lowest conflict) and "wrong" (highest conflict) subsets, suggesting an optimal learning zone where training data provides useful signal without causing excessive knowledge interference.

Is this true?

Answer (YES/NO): YES